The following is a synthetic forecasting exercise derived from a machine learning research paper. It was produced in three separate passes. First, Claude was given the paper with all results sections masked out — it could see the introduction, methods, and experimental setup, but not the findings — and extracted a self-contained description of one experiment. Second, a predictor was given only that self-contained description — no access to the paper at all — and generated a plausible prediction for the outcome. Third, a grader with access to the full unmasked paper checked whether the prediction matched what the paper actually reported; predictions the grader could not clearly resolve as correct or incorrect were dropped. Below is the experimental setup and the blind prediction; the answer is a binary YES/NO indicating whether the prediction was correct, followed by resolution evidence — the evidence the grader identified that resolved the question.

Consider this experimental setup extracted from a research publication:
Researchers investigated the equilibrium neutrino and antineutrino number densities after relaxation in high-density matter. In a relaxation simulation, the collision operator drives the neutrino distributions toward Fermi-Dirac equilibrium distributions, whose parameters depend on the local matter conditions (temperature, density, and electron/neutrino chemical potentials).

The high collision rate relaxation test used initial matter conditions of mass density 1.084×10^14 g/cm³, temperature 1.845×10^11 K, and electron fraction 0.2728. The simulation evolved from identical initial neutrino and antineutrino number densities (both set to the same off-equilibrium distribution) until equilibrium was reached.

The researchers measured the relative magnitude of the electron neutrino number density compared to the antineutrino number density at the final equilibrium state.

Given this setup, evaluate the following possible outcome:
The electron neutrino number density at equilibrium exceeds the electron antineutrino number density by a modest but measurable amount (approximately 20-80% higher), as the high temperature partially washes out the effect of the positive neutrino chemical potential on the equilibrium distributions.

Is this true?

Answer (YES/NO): NO